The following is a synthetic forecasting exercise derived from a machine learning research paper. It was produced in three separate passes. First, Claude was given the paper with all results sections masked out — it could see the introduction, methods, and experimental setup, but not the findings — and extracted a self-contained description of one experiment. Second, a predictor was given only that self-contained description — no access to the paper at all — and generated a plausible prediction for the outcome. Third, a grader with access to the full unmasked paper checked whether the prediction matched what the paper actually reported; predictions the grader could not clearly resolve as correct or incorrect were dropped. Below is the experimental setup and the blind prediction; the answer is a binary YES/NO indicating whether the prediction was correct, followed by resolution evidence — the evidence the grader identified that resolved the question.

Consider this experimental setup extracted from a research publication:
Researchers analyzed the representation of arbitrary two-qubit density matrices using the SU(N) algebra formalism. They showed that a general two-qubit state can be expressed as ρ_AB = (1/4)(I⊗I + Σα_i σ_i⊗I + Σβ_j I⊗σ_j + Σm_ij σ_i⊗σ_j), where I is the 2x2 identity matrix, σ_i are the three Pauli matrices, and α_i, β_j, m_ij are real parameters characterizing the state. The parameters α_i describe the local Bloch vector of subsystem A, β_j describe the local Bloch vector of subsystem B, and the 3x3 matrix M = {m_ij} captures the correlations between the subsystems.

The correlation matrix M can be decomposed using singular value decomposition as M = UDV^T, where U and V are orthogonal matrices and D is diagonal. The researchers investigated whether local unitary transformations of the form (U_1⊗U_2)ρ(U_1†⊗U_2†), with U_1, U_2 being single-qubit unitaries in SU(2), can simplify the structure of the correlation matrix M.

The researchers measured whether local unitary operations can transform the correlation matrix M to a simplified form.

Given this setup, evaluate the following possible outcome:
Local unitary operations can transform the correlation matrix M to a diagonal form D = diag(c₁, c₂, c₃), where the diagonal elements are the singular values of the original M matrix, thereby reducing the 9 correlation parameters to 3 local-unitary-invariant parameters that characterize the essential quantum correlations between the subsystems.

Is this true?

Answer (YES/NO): YES